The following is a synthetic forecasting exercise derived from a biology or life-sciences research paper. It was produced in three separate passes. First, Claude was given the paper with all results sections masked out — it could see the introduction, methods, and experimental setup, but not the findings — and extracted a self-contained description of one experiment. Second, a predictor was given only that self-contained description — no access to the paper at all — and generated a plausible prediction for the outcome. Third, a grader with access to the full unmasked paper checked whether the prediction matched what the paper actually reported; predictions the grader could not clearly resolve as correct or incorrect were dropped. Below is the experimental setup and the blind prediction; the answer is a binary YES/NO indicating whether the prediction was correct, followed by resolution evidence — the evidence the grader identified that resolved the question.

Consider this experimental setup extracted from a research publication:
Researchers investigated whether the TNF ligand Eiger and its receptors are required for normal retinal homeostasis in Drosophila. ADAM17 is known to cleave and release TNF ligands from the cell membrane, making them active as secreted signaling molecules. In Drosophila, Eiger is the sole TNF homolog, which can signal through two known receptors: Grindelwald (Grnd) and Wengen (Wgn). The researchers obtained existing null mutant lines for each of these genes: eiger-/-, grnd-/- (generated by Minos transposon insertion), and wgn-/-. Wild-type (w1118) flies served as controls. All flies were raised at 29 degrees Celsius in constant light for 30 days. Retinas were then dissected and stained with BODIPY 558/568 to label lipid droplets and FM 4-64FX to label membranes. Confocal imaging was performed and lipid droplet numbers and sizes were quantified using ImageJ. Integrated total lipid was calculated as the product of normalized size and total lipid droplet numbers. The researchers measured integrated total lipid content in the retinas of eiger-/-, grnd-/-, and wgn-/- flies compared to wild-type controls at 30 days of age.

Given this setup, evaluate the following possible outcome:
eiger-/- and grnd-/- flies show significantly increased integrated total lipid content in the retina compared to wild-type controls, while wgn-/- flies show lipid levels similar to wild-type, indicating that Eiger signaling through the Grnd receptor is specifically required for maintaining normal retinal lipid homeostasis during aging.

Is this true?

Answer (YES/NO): YES